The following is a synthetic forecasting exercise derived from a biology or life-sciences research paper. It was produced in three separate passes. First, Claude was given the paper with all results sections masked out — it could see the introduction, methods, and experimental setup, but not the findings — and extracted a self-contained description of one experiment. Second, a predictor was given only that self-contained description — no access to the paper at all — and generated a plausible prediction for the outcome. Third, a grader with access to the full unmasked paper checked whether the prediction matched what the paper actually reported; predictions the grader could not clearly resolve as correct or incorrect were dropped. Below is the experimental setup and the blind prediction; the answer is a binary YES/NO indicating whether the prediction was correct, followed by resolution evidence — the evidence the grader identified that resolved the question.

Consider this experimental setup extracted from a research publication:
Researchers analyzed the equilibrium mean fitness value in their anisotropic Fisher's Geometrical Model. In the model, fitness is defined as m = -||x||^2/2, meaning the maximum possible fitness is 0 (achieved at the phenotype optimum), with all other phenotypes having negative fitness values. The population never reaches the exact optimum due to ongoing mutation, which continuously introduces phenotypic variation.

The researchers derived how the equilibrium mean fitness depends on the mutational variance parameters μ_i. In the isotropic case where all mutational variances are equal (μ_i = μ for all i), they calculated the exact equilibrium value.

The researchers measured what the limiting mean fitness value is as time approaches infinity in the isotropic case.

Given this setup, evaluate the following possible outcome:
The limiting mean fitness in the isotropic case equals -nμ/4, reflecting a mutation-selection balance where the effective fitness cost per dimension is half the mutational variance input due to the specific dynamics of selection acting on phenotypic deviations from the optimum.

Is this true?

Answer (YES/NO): NO